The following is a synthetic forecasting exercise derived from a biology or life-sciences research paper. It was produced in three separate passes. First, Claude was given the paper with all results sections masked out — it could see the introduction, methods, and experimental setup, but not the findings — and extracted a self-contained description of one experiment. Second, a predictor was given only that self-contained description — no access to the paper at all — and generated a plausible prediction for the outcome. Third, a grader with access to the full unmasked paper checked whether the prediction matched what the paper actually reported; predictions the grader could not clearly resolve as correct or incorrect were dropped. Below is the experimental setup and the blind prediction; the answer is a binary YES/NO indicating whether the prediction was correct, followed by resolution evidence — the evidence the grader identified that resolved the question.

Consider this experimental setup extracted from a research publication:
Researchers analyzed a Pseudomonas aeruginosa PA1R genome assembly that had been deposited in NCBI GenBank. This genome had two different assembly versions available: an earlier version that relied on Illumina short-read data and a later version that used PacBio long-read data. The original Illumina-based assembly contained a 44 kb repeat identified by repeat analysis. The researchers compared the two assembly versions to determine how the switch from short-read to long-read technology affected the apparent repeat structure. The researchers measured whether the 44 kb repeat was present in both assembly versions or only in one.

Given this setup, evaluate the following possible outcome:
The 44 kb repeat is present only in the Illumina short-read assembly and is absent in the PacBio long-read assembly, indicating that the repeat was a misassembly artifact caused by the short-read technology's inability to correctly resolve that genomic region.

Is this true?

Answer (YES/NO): YES